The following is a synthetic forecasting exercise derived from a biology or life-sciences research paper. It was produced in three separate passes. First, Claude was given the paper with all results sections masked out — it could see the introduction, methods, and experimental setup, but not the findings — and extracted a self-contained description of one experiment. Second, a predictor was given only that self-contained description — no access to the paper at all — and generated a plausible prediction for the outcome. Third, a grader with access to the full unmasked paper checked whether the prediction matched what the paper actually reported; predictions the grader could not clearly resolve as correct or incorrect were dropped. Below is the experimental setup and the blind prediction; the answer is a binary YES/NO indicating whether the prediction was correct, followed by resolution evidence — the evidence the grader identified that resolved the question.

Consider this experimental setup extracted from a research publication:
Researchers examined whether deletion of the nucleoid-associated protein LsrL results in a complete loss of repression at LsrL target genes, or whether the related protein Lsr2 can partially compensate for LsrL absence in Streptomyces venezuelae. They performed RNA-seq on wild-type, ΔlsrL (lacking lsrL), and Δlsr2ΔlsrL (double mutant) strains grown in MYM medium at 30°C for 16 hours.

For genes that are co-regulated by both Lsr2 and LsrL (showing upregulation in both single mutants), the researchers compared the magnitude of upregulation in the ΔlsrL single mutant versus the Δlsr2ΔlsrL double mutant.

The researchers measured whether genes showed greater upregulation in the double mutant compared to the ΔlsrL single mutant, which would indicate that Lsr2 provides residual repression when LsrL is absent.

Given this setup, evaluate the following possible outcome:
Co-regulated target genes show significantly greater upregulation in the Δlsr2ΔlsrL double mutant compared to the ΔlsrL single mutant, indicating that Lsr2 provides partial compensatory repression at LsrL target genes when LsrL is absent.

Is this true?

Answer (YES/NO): YES